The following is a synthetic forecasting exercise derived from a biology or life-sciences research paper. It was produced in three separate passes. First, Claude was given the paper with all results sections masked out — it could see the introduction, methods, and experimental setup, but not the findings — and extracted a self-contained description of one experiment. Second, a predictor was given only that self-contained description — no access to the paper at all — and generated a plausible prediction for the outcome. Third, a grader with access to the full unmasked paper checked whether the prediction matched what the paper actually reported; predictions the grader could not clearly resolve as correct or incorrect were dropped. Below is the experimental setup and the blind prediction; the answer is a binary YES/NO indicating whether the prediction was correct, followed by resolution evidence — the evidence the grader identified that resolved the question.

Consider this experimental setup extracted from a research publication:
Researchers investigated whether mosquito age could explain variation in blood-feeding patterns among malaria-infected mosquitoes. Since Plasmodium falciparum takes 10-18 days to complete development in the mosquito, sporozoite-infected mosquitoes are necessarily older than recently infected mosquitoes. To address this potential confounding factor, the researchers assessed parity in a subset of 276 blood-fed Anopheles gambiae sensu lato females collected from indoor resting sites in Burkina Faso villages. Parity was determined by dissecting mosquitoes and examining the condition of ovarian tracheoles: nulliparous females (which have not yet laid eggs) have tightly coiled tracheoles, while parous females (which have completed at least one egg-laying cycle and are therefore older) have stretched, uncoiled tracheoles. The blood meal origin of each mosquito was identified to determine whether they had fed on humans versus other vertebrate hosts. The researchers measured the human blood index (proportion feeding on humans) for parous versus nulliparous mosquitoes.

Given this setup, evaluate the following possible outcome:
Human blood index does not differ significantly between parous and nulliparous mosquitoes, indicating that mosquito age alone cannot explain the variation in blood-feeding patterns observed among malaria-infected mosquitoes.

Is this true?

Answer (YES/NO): YES